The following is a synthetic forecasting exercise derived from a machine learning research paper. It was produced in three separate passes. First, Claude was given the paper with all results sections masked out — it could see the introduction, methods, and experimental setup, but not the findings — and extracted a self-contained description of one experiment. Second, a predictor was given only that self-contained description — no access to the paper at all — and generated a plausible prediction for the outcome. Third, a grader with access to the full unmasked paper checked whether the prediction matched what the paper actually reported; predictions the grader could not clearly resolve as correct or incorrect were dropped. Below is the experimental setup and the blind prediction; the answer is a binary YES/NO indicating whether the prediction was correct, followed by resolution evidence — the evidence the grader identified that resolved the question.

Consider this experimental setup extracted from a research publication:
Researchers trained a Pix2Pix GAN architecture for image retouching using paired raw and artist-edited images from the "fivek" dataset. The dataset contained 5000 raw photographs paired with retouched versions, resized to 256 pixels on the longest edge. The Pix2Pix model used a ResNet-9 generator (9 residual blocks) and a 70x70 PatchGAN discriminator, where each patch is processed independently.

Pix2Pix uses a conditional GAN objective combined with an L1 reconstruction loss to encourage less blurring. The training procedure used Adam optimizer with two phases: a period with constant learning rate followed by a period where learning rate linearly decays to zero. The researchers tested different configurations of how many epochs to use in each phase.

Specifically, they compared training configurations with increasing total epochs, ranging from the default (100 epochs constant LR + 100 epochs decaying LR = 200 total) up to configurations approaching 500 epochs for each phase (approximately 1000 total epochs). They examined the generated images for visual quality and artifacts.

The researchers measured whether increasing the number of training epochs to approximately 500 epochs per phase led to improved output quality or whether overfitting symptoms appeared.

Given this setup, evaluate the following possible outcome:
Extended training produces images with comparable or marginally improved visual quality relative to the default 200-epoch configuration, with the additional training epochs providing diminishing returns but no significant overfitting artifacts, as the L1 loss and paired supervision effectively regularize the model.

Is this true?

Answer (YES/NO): NO